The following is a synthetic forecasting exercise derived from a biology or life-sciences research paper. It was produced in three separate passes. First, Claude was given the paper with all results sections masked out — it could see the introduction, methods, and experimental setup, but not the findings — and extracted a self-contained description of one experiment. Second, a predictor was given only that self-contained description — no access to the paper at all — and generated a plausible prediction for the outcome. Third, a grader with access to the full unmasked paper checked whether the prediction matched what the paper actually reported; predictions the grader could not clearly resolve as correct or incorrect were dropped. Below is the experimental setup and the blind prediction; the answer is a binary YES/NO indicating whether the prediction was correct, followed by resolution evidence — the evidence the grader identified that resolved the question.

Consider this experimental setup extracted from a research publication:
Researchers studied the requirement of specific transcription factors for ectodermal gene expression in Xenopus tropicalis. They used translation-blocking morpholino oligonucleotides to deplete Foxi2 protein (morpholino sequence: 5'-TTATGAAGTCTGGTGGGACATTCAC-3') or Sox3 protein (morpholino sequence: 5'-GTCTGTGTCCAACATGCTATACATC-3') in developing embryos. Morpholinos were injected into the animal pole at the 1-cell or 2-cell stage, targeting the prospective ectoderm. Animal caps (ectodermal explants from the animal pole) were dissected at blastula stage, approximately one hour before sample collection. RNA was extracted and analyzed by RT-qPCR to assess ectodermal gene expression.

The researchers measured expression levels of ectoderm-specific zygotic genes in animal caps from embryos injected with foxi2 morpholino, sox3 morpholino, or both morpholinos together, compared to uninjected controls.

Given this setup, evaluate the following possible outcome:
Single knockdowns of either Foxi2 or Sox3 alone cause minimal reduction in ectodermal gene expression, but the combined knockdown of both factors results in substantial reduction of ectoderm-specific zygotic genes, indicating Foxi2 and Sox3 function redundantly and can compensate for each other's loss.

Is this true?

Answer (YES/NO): NO